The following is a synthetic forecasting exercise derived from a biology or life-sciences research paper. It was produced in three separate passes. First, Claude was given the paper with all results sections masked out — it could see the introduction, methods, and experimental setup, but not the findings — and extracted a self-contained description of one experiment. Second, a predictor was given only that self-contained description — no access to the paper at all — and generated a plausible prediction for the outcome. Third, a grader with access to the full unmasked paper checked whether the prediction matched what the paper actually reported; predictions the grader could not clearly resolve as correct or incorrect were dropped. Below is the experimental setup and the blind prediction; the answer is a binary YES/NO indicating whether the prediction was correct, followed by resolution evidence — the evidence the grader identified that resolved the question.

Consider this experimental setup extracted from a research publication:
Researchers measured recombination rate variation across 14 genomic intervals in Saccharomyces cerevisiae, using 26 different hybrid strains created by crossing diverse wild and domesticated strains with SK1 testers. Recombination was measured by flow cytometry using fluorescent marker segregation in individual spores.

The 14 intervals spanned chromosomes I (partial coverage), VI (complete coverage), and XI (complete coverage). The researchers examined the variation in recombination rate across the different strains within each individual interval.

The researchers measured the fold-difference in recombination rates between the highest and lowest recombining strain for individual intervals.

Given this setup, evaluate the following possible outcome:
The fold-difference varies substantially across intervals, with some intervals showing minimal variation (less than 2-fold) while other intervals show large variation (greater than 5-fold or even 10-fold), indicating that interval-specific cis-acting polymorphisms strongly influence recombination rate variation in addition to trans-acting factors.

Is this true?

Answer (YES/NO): YES